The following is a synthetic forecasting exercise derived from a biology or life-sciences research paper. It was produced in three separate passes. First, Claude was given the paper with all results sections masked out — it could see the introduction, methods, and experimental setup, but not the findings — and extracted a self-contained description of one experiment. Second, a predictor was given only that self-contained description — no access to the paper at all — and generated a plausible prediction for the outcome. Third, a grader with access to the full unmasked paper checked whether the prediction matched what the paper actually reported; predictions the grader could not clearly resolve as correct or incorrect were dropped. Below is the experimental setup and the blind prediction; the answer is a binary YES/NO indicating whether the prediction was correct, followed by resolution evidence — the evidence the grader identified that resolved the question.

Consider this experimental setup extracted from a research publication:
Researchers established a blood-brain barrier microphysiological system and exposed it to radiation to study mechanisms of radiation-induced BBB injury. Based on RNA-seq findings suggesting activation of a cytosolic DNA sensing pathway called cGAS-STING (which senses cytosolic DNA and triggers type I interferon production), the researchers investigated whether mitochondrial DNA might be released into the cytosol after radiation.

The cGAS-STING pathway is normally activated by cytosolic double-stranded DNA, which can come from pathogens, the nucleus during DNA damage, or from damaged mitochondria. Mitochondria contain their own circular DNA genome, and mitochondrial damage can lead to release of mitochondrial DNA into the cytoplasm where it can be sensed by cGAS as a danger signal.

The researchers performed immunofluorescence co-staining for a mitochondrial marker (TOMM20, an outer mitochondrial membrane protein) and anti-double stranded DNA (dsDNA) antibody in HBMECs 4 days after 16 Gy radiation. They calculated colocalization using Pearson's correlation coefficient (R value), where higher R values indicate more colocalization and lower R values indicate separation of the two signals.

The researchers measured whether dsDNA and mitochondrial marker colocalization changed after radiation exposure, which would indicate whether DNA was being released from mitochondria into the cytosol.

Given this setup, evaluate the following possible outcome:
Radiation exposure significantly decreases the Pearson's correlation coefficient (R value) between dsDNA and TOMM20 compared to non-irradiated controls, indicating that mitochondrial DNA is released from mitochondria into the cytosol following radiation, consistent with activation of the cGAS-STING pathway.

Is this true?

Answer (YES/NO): YES